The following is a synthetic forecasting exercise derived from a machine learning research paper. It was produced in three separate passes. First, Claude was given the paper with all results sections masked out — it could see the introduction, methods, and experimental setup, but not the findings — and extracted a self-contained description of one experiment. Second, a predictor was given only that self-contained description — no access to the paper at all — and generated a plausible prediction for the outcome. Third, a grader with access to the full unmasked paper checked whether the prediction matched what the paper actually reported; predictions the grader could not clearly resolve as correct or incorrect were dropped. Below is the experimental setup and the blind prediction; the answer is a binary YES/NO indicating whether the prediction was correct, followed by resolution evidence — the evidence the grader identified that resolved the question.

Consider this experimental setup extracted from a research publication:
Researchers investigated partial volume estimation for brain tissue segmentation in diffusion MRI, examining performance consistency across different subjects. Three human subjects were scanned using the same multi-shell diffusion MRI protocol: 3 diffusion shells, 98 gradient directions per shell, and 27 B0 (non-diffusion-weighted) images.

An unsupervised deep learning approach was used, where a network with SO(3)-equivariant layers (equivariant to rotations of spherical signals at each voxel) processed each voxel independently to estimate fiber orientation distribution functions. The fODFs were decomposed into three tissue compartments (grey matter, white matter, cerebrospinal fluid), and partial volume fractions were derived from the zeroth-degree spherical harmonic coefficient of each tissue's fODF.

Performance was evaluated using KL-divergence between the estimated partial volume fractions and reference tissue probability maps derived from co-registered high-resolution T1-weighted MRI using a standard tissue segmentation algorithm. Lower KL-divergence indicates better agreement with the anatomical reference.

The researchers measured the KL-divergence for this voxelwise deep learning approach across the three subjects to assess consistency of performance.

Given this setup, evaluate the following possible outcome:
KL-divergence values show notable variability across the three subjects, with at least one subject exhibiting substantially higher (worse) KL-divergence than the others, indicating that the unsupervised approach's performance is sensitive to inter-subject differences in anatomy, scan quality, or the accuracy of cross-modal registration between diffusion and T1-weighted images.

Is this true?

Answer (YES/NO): YES